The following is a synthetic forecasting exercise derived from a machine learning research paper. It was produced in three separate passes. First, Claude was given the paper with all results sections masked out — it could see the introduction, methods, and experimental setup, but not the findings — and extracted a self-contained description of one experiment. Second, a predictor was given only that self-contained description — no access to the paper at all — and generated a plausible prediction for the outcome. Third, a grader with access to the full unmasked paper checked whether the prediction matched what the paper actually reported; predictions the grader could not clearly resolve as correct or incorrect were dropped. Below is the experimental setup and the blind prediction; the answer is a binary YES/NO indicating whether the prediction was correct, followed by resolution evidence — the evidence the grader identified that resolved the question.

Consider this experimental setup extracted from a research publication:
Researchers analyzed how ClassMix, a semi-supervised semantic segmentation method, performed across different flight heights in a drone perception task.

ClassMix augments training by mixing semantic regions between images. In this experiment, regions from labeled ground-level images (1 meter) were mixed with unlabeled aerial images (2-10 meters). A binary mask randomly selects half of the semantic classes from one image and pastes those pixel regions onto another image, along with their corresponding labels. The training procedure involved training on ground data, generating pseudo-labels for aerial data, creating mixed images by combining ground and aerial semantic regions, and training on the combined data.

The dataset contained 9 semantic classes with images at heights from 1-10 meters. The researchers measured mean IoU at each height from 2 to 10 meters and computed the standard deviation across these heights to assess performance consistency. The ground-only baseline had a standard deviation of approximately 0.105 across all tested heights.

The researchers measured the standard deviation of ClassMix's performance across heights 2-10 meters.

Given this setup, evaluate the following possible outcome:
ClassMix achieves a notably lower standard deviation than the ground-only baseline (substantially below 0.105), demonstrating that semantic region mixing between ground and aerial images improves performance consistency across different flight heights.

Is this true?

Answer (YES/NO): NO